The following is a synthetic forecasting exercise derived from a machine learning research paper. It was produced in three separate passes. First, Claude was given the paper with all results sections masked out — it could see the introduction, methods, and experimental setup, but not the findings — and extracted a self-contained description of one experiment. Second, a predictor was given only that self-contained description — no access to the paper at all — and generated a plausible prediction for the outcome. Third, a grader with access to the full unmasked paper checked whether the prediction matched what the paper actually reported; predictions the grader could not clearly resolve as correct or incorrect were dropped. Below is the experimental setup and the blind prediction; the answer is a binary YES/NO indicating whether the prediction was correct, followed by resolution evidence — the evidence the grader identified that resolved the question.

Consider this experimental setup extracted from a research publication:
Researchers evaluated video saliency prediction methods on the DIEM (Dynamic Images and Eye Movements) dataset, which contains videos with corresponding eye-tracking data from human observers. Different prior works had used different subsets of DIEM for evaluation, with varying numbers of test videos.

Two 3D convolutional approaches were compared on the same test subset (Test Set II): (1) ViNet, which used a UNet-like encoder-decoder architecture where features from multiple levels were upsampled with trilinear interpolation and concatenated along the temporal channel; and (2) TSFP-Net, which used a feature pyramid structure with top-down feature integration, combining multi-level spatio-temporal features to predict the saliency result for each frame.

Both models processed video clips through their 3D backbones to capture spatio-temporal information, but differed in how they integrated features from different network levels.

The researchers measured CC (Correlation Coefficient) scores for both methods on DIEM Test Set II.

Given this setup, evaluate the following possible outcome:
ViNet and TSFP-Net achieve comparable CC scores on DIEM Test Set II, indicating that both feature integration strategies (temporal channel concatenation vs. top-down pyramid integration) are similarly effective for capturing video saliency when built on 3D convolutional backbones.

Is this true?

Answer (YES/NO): NO